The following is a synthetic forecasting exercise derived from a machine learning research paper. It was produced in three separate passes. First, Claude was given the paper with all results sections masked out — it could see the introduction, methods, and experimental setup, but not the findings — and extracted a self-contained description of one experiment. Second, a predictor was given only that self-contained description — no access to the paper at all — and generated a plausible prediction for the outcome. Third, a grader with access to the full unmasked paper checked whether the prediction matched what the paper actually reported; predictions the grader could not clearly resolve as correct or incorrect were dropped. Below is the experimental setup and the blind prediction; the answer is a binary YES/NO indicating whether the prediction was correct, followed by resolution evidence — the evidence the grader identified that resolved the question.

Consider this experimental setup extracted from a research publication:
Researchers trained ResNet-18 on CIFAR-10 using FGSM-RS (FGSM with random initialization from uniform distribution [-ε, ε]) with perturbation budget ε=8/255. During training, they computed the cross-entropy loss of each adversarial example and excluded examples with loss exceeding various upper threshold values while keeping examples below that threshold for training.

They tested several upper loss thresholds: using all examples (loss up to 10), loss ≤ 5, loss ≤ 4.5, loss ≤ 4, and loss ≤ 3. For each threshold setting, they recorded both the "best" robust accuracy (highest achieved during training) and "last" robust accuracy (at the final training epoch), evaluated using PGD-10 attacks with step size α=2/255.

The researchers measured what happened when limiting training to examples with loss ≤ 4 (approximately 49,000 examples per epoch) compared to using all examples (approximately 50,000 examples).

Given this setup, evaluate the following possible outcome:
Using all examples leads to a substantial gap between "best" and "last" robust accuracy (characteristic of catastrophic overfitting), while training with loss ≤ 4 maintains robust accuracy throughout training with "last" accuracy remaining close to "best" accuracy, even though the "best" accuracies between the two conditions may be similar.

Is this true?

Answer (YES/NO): YES